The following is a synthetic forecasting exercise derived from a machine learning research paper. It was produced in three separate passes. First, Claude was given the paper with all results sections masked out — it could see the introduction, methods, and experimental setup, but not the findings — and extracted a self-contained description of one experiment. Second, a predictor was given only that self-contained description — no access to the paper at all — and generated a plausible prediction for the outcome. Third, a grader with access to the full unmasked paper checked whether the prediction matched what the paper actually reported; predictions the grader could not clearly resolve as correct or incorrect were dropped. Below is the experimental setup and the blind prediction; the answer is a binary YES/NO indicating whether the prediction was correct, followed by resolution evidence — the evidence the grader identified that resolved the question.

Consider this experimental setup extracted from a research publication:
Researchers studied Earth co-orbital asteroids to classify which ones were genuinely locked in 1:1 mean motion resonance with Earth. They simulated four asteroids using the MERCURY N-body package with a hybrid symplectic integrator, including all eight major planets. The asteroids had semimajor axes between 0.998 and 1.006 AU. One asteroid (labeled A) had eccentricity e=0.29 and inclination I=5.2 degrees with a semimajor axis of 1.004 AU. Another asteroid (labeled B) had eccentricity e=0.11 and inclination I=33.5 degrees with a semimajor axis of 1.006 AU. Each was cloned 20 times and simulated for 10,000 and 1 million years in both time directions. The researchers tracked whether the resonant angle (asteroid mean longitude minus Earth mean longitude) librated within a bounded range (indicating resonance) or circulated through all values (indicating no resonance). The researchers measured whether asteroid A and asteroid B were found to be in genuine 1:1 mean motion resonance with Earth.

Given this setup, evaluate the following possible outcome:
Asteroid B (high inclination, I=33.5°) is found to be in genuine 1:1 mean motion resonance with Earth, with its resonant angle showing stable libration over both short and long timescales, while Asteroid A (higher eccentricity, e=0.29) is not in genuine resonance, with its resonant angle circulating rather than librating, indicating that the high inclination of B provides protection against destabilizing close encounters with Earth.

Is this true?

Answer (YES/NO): NO